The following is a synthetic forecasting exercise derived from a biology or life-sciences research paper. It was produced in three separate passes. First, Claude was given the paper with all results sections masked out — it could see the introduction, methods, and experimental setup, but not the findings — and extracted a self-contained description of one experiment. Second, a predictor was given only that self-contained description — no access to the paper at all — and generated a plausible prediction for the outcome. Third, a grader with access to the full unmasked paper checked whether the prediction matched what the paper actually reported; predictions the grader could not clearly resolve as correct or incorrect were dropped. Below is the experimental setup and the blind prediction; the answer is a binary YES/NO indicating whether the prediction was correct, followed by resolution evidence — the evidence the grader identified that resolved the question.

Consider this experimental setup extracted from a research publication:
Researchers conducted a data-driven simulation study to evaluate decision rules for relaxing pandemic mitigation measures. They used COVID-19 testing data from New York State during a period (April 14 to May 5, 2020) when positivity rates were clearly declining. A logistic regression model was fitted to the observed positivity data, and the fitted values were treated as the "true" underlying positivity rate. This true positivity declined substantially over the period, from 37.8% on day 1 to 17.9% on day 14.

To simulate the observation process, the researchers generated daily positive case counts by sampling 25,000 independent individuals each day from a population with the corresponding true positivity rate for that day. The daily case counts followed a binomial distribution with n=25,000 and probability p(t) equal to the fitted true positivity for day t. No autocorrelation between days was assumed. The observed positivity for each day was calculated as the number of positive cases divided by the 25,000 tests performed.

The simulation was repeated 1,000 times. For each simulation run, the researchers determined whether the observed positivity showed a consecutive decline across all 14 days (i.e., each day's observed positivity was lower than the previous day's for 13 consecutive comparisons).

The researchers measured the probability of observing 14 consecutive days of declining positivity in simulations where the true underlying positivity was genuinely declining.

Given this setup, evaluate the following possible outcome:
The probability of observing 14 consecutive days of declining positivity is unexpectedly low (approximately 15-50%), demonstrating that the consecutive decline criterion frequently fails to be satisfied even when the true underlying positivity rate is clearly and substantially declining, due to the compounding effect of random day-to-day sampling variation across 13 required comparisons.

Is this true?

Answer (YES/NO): NO